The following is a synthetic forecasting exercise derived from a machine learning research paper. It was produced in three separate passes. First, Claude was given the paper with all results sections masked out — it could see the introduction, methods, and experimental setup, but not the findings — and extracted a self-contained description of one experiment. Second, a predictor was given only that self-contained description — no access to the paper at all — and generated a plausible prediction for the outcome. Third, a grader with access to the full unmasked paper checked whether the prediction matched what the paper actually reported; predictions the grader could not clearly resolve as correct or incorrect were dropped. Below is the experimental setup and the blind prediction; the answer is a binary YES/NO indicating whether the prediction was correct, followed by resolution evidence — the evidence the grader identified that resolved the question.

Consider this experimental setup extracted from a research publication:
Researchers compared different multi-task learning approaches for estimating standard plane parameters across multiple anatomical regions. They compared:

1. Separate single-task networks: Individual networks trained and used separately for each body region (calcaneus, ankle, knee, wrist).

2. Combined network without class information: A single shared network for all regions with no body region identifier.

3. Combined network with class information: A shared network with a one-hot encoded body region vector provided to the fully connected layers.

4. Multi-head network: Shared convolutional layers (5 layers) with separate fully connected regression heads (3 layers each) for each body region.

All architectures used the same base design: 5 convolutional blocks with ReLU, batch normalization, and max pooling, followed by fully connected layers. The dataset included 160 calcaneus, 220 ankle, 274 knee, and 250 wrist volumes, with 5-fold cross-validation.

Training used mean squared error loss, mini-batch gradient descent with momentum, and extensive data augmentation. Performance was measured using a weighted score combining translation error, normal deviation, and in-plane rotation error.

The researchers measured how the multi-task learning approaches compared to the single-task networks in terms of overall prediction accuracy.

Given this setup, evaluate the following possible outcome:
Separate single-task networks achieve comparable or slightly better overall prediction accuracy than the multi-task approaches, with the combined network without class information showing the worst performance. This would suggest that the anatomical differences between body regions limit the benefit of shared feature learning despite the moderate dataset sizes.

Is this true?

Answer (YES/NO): NO